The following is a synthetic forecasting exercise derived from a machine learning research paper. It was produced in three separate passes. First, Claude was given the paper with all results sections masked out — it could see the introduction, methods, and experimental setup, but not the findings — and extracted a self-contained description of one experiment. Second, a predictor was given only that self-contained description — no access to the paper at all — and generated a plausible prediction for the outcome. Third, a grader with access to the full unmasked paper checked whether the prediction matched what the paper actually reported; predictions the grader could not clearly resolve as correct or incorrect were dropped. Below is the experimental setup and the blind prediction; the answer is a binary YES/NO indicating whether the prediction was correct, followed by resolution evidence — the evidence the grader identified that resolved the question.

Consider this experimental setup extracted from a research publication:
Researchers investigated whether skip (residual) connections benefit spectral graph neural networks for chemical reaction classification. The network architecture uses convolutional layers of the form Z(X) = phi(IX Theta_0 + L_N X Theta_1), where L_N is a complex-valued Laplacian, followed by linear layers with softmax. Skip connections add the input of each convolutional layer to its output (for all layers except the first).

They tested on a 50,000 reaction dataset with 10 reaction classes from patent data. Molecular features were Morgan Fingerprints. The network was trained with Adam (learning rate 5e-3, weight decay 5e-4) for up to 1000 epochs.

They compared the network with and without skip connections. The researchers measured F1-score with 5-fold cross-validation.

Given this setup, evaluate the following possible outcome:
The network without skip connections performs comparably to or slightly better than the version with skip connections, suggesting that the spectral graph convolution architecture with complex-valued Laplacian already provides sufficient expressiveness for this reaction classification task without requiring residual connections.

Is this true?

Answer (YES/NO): NO